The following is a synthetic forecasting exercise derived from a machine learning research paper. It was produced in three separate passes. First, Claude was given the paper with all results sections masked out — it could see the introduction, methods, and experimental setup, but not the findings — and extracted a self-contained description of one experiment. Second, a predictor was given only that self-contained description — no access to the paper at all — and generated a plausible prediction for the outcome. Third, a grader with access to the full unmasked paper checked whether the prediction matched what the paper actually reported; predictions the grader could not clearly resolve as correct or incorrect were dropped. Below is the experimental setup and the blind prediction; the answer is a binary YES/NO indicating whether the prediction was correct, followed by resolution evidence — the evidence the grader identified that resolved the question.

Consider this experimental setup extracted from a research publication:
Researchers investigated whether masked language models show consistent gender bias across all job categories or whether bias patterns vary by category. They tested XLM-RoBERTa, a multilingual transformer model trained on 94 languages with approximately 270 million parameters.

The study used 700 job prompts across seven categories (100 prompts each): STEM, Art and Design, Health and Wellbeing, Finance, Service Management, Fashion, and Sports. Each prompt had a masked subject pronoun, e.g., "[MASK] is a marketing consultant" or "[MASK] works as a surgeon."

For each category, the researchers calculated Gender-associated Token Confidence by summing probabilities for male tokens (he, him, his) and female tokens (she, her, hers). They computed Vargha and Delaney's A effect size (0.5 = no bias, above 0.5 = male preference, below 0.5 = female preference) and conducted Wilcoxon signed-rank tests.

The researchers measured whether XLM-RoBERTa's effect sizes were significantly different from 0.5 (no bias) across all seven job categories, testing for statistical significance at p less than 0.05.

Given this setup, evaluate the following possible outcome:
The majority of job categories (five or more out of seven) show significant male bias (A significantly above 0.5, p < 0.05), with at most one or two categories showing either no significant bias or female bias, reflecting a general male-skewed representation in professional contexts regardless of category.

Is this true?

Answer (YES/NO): YES